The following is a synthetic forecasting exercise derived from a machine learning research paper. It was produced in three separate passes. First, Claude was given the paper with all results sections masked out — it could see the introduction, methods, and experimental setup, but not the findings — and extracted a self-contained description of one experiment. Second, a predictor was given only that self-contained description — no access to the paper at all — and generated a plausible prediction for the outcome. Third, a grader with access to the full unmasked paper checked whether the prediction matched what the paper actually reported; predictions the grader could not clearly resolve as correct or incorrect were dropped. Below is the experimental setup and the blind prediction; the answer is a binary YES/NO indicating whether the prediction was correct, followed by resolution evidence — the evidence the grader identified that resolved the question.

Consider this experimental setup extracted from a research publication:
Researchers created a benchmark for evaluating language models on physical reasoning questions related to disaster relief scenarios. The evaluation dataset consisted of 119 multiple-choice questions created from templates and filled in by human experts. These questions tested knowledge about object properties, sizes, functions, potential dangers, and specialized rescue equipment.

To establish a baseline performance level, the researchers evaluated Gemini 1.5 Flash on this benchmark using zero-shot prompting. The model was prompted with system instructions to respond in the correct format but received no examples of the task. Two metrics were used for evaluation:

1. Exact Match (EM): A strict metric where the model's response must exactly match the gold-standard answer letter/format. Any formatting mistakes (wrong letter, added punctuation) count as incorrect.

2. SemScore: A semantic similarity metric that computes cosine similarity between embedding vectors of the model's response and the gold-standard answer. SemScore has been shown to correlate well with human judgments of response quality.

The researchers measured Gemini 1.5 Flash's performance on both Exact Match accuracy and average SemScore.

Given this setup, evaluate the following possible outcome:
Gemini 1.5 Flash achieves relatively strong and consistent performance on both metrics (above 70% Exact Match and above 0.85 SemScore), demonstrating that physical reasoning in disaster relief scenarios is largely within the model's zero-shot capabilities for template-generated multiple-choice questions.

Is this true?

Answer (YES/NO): YES